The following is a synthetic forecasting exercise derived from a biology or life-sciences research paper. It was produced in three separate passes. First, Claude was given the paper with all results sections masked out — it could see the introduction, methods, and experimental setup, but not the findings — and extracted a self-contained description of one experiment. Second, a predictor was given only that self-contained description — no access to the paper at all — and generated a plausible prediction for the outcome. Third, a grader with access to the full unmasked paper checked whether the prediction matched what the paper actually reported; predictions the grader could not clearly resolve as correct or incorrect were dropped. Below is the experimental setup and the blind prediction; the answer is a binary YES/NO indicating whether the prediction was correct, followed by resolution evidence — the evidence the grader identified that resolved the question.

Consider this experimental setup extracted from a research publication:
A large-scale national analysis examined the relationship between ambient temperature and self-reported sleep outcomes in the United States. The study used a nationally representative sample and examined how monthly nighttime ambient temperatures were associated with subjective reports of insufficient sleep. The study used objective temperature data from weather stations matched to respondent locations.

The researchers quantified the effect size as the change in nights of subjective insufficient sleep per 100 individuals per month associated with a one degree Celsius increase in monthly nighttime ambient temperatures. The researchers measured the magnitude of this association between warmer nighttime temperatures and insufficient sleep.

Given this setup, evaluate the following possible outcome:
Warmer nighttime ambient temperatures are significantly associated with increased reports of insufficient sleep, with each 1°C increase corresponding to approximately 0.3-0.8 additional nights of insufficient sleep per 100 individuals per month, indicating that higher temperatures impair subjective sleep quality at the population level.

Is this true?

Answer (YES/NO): NO